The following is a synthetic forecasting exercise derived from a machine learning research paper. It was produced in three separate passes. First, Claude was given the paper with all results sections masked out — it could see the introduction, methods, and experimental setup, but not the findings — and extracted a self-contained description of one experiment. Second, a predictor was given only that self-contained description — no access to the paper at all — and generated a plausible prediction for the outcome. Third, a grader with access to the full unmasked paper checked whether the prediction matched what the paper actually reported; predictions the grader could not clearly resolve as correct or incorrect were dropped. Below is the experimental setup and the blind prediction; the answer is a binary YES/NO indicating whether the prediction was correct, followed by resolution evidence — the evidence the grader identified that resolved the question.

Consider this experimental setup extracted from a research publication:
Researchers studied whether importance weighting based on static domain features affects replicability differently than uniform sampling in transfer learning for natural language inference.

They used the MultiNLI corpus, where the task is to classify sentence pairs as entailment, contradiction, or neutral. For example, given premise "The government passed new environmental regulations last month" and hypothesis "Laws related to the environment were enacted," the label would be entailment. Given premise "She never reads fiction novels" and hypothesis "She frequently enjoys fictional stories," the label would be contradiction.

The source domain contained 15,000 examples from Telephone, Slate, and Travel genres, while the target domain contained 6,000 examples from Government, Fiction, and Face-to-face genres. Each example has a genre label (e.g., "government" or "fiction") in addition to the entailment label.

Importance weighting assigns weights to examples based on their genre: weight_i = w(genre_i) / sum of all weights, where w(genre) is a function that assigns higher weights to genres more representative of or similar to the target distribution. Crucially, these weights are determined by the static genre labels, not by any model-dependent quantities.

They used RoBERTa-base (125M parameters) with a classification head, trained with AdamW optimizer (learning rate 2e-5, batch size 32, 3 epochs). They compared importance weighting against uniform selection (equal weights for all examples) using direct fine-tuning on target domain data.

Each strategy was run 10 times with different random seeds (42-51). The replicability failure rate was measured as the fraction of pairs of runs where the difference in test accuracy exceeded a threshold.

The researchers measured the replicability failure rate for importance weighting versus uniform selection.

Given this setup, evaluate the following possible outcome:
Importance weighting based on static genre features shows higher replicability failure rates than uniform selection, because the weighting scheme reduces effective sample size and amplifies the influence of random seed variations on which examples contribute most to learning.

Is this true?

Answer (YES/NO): YES